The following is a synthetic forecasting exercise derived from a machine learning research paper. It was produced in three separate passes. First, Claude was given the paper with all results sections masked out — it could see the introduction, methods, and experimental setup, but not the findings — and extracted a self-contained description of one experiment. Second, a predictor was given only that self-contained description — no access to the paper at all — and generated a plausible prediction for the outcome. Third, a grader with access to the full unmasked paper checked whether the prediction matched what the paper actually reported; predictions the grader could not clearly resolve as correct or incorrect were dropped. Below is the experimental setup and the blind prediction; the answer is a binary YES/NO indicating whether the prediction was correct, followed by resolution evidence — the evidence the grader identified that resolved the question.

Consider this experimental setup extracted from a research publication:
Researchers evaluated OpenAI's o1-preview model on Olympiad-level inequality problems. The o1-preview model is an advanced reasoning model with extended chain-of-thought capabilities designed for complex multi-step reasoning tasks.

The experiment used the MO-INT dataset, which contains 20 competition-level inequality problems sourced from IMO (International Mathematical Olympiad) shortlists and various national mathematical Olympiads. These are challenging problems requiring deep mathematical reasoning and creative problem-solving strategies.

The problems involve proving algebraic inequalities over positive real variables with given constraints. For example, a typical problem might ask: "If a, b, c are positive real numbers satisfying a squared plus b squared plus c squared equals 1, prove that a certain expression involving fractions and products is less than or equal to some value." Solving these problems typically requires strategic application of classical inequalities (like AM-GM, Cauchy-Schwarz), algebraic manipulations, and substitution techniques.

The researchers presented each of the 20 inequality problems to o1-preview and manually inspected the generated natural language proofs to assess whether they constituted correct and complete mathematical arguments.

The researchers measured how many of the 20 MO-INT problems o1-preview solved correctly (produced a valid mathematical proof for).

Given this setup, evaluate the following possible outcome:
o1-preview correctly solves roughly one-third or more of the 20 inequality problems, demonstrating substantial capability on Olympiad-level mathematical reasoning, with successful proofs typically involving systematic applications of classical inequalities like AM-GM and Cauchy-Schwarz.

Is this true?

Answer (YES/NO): NO